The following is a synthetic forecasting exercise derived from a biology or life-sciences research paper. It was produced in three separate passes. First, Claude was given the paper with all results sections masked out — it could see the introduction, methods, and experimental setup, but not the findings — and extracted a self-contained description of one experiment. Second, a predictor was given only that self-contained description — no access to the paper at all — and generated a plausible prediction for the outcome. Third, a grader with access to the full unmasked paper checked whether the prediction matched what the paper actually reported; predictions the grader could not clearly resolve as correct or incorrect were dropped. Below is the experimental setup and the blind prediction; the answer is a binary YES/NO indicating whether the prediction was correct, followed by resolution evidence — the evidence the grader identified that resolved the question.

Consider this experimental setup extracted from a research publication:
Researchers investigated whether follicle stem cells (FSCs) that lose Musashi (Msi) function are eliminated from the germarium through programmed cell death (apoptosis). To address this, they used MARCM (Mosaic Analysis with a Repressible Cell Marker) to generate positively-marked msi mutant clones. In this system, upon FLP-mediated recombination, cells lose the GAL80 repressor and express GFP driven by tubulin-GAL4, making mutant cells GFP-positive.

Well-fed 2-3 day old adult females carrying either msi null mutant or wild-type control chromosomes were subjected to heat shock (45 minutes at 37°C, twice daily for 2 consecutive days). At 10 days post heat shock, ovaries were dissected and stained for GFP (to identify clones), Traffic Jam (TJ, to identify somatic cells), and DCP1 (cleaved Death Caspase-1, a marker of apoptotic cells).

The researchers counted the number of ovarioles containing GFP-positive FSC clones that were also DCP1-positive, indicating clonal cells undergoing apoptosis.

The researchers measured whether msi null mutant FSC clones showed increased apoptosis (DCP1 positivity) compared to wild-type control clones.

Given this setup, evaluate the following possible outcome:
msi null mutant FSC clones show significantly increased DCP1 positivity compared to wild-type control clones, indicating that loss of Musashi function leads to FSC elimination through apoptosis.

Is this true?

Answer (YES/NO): NO